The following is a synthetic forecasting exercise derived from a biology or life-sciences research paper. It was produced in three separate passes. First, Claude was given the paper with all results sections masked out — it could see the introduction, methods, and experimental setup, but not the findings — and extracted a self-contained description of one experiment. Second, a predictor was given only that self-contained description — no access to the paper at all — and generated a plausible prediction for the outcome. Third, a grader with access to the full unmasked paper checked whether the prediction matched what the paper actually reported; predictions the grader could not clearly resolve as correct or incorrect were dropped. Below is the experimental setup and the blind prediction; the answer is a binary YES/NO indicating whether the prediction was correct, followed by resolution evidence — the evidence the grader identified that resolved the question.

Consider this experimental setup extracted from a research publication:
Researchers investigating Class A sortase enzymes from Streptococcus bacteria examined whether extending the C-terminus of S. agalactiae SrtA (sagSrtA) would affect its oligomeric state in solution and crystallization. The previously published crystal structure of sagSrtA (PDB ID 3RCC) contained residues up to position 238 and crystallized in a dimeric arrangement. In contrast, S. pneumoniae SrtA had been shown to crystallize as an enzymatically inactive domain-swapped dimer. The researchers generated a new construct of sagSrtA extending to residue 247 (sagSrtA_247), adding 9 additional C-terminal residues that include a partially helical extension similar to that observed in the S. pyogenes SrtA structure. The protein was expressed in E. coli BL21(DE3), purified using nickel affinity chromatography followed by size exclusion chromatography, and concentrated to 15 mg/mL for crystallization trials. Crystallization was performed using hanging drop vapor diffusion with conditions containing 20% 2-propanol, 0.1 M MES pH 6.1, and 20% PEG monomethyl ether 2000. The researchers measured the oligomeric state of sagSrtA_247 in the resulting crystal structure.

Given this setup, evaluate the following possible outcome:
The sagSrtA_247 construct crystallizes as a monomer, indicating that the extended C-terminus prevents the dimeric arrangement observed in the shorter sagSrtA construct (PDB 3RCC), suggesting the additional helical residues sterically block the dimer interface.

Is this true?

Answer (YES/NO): NO